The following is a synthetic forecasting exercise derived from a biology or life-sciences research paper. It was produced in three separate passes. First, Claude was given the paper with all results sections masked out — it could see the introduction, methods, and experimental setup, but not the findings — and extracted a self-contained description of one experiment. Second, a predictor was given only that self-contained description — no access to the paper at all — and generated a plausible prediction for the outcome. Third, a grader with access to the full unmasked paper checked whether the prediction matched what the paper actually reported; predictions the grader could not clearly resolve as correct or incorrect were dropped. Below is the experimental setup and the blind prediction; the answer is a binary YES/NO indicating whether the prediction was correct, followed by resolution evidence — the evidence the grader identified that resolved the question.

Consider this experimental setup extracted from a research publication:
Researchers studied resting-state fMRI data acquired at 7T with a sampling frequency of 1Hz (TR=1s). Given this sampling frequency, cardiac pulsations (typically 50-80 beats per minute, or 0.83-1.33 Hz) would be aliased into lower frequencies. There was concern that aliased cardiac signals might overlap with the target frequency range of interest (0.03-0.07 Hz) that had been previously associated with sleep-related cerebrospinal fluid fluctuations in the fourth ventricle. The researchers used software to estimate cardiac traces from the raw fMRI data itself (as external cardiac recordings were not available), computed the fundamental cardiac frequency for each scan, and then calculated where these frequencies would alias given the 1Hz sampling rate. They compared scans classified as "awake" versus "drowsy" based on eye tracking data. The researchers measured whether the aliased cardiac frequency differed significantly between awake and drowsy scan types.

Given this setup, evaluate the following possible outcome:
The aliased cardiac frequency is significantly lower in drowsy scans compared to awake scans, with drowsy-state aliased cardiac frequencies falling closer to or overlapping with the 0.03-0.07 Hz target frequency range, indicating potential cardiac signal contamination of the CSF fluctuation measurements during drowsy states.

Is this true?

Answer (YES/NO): NO